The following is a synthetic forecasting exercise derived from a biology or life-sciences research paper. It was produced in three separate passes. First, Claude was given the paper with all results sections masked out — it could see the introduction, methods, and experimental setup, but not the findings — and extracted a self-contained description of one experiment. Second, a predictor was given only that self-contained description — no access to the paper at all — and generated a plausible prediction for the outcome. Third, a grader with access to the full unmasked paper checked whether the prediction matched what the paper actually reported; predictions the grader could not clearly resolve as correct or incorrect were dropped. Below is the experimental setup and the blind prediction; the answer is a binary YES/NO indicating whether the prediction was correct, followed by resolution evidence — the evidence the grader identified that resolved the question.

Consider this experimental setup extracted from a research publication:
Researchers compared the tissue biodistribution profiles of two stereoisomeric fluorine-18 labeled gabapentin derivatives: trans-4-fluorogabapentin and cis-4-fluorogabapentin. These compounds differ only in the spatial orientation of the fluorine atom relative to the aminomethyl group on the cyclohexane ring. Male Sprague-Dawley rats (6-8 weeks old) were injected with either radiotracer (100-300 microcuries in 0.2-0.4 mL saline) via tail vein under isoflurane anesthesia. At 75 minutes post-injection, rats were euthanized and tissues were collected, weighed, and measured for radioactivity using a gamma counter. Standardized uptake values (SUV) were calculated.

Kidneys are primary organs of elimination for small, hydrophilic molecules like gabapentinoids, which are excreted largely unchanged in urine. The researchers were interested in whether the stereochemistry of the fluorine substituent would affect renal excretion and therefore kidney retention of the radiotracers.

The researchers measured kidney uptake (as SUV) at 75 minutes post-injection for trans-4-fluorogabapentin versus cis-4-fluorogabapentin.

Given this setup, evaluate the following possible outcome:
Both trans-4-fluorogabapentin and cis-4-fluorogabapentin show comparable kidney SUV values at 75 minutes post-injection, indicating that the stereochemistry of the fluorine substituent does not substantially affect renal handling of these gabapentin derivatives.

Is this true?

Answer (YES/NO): NO